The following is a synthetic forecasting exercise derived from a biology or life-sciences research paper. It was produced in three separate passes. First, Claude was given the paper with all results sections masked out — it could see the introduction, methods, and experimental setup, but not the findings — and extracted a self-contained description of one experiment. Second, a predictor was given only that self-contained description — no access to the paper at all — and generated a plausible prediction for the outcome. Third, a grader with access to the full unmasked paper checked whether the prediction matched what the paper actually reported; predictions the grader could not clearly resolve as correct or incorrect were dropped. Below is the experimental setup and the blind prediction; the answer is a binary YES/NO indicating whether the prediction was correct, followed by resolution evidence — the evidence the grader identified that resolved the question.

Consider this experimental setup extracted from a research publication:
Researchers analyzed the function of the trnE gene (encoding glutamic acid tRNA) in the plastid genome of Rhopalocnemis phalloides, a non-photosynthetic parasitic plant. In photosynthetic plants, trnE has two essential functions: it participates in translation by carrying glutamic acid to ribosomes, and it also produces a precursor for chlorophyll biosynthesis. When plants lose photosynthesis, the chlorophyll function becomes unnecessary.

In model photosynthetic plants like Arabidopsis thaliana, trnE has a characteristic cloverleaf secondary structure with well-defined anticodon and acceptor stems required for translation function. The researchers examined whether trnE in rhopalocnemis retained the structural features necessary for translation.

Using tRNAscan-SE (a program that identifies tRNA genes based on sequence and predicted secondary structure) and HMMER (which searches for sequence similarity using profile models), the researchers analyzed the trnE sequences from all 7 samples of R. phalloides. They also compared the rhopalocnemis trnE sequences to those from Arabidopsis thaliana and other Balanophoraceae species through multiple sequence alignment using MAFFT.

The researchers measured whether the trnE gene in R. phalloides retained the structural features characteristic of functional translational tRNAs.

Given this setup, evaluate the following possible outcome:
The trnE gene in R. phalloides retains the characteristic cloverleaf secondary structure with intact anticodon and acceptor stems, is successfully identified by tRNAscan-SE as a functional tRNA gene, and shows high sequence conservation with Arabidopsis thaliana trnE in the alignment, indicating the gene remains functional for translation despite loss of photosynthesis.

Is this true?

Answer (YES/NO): NO